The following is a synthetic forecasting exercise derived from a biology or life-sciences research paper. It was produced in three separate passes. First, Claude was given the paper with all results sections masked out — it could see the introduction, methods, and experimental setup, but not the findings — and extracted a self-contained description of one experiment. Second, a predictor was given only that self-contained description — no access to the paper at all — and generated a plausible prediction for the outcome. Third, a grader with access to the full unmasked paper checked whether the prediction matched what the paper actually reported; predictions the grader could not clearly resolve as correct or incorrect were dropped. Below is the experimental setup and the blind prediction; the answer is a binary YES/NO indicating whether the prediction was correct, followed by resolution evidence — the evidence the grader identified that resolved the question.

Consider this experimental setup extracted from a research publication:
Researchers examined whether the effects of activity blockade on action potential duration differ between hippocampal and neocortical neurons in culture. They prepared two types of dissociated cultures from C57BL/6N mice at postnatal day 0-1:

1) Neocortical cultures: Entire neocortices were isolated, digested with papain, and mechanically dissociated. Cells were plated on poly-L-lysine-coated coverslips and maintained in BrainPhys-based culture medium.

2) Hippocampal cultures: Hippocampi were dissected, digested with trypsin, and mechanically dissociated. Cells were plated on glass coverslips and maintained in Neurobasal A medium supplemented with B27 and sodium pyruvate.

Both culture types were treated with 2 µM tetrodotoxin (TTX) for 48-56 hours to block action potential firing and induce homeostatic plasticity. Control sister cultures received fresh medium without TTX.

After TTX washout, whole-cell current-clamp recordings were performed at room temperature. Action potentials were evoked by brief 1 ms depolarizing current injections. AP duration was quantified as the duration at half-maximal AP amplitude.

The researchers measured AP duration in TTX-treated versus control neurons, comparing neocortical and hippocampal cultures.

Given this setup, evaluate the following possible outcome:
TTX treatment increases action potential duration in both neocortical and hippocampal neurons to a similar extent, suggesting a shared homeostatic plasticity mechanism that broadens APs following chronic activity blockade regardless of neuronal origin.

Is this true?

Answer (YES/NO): NO